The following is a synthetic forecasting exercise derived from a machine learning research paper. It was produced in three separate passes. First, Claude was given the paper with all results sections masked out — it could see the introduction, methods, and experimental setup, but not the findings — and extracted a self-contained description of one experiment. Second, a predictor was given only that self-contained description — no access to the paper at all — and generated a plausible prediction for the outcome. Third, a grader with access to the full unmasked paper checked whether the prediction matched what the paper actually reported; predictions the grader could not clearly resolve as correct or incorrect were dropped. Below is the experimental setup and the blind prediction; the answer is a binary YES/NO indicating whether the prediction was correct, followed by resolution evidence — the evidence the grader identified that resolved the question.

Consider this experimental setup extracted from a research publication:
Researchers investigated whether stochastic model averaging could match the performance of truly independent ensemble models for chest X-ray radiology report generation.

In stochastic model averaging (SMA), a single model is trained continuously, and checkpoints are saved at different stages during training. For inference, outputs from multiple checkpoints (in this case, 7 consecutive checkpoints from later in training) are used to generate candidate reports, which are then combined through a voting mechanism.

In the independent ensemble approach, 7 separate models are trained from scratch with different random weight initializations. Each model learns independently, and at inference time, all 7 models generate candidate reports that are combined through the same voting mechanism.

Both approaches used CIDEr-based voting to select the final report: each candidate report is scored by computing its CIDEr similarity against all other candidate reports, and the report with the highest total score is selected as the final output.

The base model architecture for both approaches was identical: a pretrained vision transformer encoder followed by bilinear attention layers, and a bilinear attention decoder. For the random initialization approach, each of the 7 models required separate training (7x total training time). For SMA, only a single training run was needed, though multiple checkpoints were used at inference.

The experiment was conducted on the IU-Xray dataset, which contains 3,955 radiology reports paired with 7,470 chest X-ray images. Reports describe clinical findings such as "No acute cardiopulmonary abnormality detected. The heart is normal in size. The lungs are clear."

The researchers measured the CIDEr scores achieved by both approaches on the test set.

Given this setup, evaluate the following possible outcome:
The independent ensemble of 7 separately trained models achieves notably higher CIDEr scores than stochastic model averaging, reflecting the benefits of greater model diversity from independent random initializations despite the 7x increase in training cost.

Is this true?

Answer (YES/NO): NO